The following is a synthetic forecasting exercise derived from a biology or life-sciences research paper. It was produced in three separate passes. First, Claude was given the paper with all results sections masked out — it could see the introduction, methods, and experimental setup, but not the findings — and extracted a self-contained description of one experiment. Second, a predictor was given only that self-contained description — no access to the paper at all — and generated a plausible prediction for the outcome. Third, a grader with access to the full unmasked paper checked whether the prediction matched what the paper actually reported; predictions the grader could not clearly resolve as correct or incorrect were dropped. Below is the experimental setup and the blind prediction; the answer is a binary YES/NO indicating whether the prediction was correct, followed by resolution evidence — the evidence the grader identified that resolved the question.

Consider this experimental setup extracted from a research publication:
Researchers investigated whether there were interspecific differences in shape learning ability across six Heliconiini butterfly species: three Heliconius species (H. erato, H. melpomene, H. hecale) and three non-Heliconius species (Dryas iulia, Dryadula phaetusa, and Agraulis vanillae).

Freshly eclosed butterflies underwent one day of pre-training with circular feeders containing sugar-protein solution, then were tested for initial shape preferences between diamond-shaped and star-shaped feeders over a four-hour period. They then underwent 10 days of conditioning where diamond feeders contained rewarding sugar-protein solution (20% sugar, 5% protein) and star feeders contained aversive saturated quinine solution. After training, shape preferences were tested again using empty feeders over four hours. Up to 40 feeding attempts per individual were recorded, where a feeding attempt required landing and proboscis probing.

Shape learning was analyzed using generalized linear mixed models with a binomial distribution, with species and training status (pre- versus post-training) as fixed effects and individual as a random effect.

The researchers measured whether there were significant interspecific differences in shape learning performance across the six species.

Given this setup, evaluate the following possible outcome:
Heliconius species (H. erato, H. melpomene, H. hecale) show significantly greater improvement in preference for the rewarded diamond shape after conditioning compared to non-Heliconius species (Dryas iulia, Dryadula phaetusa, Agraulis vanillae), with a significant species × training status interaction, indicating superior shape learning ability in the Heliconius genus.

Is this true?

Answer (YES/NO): NO